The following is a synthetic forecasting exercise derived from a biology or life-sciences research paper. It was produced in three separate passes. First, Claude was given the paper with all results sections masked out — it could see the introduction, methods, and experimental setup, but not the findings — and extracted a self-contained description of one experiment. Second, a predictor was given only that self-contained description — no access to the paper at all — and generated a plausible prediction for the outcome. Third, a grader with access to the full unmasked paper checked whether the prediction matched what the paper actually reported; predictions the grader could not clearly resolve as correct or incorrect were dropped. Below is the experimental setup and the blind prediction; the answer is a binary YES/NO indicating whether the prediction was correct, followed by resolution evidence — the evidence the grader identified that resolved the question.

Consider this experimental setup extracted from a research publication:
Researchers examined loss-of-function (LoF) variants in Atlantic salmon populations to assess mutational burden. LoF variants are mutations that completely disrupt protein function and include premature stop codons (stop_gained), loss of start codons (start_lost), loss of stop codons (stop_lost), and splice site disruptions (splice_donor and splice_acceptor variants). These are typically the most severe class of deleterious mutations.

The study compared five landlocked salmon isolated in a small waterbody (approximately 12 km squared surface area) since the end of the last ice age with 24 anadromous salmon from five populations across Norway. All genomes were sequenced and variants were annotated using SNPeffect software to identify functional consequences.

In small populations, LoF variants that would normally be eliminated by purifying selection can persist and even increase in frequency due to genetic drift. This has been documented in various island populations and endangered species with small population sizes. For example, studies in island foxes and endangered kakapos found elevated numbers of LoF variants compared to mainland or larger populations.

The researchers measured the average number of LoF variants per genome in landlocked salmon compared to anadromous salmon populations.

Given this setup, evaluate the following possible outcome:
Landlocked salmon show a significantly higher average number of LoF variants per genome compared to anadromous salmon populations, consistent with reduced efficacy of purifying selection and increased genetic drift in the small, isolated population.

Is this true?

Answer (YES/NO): NO